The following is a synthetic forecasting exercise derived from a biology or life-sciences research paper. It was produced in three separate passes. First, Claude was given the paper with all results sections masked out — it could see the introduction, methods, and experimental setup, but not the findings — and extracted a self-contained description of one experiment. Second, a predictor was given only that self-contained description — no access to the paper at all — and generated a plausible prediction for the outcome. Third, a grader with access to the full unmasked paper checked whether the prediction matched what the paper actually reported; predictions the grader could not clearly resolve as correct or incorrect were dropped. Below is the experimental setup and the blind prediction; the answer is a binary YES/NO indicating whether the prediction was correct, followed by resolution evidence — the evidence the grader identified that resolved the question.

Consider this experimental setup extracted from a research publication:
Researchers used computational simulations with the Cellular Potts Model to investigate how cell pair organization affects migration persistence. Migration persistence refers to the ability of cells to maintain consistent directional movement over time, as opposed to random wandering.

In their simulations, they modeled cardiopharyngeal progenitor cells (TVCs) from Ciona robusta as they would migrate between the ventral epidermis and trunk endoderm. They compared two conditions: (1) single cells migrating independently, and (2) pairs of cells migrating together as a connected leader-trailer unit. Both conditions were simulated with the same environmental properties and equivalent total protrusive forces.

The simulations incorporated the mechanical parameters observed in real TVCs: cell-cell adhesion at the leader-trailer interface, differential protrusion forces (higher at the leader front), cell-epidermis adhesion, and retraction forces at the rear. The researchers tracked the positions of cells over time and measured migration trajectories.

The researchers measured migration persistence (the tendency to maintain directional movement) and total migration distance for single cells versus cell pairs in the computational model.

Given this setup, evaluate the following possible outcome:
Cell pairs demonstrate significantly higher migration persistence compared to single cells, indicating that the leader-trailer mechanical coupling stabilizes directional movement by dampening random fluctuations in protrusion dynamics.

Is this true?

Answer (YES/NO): YES